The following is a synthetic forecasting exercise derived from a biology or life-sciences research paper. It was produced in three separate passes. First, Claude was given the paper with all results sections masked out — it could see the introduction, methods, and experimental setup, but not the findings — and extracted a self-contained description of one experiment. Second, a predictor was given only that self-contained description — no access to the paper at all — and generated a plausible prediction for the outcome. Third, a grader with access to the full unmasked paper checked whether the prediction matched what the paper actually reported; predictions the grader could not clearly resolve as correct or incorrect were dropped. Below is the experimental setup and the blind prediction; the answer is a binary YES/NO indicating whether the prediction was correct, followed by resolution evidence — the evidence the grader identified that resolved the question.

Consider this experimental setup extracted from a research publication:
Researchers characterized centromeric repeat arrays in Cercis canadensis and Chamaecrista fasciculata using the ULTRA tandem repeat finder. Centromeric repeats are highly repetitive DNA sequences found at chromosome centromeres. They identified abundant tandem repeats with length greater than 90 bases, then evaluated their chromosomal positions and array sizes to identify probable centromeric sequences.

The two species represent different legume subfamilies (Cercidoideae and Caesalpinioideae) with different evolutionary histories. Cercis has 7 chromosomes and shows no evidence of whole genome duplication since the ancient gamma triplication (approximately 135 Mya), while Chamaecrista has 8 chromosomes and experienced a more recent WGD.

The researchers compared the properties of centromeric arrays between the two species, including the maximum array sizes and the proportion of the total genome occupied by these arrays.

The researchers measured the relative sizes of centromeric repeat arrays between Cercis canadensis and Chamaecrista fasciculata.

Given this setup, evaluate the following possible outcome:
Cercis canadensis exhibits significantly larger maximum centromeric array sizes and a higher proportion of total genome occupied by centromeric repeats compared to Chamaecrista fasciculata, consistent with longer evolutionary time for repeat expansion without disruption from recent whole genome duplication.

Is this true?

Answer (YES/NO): YES